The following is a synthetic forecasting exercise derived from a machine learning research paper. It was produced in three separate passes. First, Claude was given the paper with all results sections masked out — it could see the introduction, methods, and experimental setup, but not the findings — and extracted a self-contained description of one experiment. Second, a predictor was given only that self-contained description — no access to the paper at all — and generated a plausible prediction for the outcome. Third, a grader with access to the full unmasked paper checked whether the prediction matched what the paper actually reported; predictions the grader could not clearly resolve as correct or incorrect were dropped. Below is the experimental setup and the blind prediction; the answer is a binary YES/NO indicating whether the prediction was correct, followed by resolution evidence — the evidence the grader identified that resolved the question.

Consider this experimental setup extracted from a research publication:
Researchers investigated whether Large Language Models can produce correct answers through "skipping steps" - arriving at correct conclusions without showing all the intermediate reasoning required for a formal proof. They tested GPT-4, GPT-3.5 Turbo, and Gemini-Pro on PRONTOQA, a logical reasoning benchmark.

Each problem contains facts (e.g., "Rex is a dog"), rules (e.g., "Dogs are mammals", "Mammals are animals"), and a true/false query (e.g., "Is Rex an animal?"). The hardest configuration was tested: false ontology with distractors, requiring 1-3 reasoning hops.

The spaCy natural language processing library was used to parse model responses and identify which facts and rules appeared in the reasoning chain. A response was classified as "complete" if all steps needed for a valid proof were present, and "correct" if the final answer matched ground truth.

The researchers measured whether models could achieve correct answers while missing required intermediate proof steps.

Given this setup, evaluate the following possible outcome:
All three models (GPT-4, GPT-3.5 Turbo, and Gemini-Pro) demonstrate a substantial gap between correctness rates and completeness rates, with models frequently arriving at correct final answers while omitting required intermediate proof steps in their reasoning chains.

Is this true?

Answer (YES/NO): YES